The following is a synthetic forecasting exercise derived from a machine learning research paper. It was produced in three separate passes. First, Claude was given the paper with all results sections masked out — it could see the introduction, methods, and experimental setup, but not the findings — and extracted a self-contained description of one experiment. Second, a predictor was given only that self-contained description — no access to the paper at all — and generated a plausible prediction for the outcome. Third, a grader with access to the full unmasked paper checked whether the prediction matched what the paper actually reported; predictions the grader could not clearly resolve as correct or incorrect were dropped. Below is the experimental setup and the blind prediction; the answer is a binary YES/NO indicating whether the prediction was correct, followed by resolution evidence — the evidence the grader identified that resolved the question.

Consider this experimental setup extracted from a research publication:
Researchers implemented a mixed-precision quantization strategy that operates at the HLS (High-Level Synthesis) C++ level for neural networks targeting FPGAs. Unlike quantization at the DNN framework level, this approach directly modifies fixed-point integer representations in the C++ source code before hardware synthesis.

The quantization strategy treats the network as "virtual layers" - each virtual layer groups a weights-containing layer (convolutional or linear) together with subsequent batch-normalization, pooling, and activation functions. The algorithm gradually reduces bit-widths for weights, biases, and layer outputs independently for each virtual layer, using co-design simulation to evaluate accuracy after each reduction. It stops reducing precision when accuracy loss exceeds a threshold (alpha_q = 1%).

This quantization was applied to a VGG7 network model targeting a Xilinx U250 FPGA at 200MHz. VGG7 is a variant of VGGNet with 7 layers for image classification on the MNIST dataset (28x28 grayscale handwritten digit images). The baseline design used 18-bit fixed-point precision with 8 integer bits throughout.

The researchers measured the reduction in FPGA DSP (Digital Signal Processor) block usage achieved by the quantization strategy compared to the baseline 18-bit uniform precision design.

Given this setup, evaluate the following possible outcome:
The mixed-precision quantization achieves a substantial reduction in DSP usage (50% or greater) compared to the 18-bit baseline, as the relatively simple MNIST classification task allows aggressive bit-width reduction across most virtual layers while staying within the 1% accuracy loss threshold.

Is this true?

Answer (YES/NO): YES